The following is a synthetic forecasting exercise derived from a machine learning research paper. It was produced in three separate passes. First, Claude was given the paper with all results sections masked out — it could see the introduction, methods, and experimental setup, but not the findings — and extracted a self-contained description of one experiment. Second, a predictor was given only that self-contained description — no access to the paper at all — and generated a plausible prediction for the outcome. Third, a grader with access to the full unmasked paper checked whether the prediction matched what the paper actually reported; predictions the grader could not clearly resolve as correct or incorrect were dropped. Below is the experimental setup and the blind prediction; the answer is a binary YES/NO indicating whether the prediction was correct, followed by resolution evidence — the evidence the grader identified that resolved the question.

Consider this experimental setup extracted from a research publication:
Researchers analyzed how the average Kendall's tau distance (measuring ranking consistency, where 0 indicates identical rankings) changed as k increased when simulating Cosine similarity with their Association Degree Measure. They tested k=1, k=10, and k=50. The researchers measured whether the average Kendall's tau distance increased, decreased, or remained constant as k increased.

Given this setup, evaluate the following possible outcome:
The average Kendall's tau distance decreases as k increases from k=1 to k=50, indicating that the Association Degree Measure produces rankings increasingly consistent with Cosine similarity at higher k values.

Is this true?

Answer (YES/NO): NO